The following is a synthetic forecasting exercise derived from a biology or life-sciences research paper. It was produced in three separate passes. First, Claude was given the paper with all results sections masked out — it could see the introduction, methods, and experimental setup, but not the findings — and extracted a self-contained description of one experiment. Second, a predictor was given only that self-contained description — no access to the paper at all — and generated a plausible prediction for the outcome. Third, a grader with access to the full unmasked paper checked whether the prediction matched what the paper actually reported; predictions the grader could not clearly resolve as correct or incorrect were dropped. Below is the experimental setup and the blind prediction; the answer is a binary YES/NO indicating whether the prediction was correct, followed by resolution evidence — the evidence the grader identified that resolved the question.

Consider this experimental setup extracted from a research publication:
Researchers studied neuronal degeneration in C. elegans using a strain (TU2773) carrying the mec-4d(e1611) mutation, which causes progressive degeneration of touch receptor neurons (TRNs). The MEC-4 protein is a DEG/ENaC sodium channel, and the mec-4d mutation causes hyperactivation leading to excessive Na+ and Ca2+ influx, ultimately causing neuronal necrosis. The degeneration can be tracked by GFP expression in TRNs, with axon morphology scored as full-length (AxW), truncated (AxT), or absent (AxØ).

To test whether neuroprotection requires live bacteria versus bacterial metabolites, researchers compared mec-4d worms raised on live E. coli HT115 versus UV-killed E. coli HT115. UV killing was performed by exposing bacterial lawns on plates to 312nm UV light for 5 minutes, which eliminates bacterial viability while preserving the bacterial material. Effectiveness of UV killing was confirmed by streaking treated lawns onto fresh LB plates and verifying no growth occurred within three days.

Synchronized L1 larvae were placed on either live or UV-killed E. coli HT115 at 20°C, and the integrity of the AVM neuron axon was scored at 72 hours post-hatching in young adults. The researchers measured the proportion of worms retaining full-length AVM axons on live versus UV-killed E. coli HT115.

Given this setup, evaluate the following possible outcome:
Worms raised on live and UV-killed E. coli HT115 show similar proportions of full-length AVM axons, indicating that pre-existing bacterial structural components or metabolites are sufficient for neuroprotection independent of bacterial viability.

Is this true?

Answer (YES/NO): YES